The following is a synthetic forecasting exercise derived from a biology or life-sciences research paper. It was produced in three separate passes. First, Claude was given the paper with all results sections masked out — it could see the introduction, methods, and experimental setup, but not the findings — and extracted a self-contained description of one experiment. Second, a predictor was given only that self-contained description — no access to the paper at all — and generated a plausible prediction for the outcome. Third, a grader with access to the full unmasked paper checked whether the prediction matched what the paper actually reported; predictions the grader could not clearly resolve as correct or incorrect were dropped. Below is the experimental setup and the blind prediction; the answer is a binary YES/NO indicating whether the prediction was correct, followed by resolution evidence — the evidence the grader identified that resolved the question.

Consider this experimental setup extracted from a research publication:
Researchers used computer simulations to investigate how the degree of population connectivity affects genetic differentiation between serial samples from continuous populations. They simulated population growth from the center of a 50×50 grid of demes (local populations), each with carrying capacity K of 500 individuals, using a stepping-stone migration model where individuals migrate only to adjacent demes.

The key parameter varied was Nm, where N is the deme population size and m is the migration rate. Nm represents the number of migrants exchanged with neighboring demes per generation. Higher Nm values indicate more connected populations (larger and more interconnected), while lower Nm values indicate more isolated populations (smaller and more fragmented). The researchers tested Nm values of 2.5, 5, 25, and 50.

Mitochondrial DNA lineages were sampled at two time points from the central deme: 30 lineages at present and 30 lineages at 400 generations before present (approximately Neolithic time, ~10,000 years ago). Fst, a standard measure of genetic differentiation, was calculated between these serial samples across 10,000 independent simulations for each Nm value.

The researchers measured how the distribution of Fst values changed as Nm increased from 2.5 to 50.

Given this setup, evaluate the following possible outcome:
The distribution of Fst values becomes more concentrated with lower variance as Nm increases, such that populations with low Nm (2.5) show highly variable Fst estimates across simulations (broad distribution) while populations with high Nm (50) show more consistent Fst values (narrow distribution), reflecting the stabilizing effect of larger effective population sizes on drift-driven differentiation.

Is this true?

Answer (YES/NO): YES